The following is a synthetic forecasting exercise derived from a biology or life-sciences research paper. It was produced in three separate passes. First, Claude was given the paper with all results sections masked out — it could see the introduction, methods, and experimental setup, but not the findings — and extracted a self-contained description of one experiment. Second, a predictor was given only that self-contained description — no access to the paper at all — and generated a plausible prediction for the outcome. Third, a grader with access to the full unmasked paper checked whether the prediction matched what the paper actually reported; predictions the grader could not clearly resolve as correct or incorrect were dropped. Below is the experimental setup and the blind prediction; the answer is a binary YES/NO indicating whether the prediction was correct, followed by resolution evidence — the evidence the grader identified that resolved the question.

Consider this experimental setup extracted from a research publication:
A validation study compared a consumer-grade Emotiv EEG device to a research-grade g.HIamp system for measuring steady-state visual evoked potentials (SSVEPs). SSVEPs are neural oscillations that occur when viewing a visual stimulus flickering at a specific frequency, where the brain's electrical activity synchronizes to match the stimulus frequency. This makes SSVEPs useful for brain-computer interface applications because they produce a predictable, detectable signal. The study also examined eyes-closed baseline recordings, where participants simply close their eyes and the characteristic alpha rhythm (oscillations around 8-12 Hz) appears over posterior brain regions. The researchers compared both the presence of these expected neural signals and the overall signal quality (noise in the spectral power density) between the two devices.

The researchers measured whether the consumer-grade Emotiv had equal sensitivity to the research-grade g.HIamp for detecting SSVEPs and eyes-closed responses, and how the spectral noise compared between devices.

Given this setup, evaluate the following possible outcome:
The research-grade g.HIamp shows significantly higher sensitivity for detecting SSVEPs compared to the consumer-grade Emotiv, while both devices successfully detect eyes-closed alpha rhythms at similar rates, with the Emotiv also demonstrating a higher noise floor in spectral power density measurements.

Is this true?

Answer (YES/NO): NO